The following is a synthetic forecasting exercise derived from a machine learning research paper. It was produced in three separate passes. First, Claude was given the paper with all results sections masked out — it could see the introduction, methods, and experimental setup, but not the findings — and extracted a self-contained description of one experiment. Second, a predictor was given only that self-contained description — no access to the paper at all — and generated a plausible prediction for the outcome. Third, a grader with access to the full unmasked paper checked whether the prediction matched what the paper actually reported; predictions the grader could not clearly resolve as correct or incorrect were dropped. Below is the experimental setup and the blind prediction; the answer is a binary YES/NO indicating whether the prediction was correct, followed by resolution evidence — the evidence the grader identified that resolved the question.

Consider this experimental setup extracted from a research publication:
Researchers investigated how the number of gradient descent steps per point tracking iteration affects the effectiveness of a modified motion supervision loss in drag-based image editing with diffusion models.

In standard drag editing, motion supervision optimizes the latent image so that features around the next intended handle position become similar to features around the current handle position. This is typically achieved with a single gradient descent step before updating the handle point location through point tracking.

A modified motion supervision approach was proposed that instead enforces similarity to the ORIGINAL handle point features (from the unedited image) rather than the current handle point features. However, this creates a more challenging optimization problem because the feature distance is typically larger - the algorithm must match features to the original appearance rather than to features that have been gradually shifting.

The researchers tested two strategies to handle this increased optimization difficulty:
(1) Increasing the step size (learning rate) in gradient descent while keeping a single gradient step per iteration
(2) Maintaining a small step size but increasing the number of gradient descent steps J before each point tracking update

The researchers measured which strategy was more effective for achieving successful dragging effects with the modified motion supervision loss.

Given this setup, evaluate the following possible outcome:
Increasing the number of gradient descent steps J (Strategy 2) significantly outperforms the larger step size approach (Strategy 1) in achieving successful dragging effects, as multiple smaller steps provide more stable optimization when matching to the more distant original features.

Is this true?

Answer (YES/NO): YES